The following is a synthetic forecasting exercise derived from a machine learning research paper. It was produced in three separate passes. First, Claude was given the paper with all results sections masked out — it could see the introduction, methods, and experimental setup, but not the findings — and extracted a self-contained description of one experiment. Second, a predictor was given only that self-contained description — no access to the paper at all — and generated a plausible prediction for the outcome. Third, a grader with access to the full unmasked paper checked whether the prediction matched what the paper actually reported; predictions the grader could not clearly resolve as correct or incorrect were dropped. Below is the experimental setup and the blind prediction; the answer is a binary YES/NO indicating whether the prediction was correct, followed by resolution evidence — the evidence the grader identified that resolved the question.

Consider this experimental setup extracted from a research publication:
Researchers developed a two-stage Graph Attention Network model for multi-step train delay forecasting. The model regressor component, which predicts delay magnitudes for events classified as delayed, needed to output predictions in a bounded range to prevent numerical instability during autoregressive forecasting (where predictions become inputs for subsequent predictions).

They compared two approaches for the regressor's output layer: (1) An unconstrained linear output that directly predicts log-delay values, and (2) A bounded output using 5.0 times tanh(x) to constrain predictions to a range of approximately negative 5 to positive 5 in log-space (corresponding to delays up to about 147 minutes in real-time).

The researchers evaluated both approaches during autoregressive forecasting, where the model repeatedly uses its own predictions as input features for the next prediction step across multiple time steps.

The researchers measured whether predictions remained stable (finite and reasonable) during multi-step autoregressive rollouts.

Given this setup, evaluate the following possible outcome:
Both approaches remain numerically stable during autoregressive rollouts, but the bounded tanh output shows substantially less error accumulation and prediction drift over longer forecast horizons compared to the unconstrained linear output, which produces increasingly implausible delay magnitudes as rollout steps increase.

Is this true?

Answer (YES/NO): NO